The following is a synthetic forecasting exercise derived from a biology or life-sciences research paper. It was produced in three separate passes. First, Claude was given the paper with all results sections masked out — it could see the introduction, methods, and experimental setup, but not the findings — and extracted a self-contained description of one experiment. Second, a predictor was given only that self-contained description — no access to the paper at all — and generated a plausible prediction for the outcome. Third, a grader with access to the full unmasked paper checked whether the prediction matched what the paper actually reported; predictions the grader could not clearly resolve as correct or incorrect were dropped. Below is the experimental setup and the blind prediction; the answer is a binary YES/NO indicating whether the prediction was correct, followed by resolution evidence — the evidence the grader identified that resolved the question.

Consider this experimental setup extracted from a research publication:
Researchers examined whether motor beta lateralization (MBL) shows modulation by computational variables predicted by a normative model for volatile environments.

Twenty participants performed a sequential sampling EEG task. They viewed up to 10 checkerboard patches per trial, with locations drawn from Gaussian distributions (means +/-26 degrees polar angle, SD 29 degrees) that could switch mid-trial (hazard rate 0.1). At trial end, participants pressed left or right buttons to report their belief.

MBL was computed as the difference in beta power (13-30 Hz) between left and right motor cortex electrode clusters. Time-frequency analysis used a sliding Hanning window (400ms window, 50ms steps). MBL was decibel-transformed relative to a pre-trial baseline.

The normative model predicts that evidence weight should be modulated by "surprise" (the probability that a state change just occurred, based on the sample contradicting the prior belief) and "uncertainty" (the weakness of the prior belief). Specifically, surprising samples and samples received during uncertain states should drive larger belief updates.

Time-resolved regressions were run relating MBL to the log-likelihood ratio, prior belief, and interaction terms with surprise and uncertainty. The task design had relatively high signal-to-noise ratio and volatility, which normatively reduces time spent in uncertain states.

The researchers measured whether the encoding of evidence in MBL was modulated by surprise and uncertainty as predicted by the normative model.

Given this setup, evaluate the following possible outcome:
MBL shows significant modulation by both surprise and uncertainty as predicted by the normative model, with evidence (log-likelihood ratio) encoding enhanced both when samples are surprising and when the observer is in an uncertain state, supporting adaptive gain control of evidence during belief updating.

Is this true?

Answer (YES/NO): NO